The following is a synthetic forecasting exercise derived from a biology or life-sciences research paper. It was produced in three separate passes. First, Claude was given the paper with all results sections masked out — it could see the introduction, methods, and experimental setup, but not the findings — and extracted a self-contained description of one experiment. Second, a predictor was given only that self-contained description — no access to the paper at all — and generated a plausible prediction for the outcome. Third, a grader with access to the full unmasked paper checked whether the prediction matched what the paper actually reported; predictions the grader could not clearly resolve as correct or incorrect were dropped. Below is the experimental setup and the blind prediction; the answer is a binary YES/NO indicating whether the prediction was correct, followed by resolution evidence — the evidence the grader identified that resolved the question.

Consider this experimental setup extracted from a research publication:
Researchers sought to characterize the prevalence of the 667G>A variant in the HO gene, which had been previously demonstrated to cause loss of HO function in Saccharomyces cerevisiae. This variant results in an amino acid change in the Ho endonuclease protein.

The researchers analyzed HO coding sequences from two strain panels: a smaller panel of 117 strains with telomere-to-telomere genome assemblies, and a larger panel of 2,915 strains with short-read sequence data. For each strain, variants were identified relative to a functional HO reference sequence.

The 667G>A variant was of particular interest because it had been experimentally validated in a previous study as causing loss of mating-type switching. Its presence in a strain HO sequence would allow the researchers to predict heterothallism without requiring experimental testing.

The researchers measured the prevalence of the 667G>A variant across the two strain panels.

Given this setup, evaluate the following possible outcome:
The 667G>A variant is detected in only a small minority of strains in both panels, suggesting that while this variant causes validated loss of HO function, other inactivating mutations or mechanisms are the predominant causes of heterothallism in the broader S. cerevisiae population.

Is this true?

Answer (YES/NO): NO